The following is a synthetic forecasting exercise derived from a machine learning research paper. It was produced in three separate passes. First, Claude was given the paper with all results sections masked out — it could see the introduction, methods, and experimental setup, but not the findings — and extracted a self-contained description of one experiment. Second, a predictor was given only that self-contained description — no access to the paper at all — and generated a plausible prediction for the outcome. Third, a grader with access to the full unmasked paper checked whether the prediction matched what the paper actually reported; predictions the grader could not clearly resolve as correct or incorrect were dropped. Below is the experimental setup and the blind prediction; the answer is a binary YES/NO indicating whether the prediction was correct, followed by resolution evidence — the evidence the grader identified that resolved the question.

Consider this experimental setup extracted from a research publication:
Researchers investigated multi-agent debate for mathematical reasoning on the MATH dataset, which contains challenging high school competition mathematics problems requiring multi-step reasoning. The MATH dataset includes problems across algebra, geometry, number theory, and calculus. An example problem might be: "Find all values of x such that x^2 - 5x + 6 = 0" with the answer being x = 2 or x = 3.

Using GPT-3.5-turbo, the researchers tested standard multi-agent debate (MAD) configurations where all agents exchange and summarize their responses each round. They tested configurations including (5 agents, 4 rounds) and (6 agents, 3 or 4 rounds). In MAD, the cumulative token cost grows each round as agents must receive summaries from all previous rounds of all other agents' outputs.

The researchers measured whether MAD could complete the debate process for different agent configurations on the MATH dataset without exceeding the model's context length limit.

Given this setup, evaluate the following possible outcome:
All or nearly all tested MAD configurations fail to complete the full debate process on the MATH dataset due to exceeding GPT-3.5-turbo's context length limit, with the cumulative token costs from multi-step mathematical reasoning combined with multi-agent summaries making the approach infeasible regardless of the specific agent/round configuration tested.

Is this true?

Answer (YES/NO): NO